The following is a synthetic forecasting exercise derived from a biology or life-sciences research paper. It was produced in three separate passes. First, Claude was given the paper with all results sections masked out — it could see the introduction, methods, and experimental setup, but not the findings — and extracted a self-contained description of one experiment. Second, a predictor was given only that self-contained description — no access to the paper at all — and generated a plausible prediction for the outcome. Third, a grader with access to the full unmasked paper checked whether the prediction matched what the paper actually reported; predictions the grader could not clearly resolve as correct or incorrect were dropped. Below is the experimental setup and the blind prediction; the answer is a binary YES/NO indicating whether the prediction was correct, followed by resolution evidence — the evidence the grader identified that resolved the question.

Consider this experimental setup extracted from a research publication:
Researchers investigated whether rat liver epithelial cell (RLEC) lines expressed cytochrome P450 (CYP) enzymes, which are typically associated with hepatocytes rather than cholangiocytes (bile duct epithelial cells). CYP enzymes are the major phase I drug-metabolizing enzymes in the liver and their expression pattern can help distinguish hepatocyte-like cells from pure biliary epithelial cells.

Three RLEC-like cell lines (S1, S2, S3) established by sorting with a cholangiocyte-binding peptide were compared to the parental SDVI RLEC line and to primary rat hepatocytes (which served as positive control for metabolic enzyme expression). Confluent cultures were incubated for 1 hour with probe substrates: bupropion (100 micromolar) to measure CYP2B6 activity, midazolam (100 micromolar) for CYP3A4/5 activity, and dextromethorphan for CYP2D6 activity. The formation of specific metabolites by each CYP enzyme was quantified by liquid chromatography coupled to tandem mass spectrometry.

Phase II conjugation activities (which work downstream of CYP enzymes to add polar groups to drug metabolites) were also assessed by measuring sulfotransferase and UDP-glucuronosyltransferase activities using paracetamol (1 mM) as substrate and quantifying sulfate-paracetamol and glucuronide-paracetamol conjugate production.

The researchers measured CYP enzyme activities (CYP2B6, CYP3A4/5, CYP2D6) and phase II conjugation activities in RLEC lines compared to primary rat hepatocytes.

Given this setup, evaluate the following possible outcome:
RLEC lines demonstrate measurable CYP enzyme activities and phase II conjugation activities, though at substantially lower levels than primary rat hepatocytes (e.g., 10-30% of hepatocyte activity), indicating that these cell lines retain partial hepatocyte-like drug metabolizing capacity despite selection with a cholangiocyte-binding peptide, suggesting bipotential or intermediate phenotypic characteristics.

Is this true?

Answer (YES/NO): NO